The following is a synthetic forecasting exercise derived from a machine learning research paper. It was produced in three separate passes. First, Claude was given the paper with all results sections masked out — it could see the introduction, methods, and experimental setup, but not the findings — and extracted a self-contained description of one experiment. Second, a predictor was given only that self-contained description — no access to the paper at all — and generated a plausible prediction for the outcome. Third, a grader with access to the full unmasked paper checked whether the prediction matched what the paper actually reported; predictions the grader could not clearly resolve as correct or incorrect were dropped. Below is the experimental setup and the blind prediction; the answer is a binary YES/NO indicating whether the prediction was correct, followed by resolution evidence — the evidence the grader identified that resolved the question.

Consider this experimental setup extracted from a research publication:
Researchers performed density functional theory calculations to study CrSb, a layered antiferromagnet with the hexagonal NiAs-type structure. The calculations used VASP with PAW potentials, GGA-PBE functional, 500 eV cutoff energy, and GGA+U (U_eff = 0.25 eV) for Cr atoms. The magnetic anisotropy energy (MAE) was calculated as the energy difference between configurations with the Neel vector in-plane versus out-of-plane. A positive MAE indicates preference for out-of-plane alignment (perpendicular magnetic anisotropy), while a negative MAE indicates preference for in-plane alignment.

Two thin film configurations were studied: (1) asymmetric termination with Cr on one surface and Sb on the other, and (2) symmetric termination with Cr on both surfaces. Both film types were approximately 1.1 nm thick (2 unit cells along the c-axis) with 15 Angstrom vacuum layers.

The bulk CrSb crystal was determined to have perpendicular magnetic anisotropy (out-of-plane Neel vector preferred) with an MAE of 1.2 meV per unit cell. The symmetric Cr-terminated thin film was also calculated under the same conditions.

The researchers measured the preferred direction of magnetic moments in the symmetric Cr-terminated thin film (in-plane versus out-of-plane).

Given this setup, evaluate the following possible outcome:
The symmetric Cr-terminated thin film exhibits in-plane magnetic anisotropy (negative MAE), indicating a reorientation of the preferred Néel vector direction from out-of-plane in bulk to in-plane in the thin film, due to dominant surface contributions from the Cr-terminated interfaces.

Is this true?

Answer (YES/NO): YES